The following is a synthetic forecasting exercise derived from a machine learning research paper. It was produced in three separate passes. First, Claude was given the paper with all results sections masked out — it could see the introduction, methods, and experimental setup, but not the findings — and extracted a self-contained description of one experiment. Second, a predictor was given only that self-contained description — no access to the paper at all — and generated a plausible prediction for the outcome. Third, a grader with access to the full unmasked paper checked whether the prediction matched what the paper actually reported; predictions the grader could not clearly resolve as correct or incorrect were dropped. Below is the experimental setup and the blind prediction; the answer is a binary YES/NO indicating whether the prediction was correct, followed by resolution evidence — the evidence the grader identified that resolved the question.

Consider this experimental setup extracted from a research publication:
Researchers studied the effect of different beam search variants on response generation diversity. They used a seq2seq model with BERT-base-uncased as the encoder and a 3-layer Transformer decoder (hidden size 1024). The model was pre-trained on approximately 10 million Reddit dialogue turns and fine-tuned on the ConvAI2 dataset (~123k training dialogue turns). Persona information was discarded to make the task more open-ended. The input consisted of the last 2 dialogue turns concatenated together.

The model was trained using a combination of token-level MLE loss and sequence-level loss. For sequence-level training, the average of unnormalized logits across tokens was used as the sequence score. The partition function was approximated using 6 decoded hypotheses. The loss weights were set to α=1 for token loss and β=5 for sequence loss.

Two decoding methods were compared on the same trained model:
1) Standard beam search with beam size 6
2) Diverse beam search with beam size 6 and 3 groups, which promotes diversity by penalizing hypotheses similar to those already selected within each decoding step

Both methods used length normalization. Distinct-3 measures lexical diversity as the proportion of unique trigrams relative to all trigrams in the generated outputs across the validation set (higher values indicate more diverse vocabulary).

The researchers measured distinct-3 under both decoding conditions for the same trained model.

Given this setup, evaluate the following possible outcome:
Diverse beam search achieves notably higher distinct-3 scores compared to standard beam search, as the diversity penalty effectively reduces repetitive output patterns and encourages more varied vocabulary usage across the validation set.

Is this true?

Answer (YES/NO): NO